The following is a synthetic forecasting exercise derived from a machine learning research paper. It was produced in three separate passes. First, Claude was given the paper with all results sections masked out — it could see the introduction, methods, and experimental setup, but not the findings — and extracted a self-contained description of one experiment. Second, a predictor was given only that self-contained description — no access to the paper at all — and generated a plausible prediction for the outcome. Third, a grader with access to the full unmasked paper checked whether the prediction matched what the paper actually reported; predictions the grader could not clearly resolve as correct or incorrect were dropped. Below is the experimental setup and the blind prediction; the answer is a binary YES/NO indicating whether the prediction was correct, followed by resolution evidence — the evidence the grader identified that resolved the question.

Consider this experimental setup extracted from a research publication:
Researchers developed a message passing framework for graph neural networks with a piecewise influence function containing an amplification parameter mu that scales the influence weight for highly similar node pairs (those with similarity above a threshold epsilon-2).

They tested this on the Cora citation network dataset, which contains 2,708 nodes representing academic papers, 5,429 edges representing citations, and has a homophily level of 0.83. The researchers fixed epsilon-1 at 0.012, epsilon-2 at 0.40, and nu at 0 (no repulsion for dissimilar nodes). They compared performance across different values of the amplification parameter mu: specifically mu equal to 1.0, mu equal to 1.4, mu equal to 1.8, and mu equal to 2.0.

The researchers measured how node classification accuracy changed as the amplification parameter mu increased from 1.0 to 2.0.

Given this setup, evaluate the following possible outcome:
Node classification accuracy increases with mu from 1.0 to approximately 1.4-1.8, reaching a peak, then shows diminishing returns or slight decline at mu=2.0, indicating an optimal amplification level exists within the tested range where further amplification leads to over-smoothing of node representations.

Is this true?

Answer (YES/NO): NO